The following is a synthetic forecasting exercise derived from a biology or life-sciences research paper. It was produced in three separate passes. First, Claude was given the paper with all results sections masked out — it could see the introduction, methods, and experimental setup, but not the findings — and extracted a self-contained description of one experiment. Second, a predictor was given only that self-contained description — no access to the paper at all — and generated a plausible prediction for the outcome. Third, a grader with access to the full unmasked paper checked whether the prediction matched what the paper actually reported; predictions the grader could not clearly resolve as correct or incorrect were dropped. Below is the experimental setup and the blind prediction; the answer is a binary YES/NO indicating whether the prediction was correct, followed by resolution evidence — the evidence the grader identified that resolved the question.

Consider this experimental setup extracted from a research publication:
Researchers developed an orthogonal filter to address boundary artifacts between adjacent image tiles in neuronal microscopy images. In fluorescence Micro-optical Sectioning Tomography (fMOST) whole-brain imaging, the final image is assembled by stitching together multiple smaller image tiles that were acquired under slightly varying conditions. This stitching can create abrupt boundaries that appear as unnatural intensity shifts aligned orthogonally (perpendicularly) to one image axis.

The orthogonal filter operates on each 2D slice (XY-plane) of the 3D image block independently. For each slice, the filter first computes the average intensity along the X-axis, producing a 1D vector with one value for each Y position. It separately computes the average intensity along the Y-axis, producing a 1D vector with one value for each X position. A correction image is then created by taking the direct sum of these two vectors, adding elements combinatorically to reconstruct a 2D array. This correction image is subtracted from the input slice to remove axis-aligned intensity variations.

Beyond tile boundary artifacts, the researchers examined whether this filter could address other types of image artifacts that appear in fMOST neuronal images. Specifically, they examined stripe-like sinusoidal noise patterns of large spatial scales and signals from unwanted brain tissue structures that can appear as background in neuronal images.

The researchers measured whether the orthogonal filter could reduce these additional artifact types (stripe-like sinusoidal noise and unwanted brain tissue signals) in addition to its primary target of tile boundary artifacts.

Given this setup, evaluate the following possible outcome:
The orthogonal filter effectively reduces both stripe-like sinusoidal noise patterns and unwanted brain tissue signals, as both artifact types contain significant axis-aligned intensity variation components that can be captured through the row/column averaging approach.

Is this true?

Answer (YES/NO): YES